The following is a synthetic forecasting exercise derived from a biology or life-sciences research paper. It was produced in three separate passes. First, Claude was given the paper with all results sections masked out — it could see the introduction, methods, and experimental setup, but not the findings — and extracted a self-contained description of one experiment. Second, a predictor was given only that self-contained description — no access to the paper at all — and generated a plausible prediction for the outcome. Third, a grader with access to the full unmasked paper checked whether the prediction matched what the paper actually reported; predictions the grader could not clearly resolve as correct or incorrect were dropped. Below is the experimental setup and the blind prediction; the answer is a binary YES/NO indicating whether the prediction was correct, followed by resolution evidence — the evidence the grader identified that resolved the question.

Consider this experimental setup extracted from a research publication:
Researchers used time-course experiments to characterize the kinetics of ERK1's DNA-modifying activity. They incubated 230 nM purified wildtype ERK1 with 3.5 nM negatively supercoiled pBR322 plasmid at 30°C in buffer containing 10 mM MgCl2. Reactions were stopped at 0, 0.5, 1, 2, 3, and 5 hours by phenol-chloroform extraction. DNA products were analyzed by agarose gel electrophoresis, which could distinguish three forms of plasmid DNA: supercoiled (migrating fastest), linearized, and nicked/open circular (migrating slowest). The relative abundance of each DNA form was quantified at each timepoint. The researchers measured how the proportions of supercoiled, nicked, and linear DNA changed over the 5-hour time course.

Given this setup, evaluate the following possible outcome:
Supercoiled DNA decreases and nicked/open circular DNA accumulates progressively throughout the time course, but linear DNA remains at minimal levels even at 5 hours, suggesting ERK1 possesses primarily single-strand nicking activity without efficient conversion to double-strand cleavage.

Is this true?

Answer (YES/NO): NO